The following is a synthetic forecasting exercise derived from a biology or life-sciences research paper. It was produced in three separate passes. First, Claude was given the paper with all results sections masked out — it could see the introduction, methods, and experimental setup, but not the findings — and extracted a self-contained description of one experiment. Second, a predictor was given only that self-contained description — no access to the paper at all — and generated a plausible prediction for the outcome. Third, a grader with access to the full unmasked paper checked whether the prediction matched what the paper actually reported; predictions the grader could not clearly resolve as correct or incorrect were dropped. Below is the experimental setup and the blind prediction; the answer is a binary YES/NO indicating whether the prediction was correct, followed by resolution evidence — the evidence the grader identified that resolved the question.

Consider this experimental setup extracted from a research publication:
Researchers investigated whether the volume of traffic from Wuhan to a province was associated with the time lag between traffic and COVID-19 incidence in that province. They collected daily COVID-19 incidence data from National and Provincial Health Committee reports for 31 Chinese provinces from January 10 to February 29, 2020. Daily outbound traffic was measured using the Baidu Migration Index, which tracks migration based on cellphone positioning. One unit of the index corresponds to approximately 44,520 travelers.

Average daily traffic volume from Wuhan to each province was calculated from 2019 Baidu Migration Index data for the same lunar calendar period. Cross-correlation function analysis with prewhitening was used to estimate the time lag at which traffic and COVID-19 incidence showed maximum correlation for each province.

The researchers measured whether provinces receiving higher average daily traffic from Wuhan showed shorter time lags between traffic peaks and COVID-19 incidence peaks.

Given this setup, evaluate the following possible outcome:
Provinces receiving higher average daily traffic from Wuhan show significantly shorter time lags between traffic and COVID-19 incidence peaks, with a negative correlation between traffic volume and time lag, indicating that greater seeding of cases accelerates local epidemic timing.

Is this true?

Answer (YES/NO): NO